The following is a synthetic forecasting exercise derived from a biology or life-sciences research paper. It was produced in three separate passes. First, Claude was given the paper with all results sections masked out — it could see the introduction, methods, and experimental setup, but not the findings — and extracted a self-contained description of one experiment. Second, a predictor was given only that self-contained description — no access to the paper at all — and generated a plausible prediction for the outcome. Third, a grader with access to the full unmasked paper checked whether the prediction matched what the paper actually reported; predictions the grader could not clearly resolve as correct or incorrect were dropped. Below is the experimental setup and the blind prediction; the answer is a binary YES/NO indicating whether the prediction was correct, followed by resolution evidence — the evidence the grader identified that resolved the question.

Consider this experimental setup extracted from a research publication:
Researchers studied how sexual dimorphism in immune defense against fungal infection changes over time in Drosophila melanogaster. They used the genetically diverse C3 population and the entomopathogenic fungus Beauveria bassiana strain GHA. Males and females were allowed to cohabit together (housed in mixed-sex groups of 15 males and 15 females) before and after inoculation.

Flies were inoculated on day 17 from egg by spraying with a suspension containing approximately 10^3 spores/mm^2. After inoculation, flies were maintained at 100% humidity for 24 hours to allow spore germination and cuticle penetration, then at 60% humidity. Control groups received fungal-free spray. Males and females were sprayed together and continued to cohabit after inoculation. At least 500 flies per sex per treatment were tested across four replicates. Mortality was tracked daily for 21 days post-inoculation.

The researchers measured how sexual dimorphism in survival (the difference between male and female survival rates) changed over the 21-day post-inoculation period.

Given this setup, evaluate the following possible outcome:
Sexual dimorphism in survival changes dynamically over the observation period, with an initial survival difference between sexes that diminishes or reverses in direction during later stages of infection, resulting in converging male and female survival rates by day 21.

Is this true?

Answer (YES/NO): YES